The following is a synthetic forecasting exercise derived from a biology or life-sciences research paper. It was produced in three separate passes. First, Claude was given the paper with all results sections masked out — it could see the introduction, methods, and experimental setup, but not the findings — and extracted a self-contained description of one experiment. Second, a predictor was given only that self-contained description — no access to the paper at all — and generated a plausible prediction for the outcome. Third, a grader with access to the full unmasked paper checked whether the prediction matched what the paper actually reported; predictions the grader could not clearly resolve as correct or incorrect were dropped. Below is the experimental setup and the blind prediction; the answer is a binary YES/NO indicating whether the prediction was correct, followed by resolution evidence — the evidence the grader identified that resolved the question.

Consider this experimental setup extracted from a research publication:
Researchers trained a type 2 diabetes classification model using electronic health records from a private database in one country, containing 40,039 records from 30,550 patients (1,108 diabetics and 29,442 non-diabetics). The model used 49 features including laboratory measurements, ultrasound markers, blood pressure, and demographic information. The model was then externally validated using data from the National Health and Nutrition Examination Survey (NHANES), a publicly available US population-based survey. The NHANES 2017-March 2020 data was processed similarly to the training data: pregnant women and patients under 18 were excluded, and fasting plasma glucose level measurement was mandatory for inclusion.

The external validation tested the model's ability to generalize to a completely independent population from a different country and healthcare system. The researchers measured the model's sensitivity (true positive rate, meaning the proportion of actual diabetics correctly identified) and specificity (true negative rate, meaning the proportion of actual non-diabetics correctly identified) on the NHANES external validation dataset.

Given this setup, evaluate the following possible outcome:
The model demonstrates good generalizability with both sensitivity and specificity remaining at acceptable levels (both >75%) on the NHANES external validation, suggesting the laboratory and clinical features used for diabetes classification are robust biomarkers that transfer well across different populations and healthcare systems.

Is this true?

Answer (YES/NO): YES